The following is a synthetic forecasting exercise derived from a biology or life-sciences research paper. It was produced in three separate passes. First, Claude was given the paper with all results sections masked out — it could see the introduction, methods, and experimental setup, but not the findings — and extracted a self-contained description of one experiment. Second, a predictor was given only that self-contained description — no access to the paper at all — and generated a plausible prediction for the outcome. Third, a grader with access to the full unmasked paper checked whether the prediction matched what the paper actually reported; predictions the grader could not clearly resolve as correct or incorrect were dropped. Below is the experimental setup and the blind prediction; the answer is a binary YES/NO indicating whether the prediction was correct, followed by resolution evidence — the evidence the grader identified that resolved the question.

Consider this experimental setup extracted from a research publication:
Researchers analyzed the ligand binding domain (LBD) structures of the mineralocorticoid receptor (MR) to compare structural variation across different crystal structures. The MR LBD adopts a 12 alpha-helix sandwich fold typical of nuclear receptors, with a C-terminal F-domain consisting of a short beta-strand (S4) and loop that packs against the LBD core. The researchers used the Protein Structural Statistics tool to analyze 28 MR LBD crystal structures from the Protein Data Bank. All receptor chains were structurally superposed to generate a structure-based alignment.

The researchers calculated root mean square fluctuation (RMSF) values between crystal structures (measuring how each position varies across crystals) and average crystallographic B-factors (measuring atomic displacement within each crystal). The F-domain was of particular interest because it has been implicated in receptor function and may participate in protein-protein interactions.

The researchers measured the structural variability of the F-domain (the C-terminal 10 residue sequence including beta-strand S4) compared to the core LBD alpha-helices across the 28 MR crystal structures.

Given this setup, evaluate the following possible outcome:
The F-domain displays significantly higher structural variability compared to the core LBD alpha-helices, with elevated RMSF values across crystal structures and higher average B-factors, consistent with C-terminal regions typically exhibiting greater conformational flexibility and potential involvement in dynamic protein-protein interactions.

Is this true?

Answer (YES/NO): NO